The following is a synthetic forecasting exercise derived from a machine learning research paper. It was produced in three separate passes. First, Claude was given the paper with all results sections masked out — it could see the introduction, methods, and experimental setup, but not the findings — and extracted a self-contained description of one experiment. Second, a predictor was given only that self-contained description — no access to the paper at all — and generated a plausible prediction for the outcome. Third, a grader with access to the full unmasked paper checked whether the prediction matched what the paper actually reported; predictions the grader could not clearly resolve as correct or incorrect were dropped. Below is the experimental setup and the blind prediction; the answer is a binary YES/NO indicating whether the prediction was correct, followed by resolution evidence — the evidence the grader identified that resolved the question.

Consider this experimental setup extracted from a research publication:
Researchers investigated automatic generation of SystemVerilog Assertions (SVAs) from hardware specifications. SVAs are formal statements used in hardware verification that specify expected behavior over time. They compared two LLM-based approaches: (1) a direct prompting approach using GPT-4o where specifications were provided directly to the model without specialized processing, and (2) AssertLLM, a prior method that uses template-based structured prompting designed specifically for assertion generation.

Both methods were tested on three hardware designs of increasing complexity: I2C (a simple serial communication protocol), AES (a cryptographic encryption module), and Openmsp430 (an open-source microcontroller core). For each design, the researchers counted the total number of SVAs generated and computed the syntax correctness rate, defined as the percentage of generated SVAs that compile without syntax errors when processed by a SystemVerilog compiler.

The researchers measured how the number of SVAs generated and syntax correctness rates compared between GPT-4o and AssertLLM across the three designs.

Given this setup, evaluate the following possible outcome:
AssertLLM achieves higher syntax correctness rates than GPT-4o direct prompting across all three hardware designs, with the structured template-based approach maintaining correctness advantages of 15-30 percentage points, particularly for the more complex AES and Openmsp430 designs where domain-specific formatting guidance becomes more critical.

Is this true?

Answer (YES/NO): NO